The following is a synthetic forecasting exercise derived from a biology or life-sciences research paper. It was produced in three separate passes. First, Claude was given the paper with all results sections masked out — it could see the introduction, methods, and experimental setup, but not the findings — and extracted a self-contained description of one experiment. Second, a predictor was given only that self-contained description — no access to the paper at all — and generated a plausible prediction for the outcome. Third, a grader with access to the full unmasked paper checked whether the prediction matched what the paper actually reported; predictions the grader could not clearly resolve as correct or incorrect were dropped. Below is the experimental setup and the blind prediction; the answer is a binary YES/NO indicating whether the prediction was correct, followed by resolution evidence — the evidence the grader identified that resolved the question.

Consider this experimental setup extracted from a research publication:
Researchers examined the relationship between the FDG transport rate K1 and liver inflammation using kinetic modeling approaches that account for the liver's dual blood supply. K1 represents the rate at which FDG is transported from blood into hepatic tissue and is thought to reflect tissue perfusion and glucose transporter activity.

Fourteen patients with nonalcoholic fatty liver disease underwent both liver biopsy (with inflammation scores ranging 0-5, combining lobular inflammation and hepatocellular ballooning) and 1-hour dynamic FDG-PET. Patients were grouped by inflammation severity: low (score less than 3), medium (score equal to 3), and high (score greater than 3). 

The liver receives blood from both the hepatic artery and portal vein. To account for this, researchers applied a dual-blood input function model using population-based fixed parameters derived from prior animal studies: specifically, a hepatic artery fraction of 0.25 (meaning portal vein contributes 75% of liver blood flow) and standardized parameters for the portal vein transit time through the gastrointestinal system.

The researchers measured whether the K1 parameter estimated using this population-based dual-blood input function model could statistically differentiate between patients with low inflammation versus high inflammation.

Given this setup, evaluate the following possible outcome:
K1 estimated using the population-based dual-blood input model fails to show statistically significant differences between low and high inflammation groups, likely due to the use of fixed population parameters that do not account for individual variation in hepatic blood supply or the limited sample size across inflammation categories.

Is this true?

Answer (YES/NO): YES